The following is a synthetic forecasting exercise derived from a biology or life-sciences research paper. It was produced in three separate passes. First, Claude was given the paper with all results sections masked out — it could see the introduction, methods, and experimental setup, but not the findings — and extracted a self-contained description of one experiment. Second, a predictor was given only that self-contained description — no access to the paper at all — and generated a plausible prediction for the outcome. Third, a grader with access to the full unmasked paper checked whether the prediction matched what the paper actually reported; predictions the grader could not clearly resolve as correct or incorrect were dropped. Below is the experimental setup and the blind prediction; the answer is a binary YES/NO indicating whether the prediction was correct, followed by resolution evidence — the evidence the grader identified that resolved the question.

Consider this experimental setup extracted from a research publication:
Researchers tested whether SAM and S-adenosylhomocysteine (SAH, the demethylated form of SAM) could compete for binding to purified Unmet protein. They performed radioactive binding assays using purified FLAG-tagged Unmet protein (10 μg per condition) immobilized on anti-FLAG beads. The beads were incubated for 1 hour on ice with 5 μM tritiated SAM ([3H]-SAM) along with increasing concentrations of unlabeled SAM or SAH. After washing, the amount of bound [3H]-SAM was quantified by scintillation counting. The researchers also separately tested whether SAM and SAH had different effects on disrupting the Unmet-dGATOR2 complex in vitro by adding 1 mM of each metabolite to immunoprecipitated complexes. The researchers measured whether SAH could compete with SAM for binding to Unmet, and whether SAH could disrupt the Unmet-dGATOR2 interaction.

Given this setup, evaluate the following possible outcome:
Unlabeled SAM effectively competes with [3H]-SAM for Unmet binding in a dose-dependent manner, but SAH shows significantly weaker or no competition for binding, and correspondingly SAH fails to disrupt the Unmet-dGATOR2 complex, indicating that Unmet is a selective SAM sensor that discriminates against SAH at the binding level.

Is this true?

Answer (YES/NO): NO